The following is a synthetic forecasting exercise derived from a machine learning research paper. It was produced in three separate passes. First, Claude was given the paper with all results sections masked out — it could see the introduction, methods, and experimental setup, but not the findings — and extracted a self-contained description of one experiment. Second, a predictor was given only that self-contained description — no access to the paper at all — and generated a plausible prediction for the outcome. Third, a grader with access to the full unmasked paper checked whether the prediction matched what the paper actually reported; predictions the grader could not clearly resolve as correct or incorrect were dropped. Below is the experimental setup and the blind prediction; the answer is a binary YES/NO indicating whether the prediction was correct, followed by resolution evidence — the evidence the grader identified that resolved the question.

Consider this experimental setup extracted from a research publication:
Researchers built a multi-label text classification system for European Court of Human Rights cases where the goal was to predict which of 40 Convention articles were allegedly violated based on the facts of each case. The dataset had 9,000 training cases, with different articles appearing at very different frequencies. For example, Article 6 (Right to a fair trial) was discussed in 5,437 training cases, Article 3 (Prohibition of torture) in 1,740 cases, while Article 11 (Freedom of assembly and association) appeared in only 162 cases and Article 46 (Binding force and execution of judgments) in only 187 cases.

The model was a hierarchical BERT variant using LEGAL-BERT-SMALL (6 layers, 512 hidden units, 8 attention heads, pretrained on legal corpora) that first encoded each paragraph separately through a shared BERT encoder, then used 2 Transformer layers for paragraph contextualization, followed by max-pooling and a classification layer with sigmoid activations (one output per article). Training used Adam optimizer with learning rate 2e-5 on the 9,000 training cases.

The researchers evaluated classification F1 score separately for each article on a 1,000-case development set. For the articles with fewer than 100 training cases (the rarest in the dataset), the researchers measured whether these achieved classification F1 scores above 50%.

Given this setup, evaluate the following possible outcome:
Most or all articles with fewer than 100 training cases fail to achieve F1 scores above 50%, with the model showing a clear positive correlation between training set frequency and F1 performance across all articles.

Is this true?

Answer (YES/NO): NO